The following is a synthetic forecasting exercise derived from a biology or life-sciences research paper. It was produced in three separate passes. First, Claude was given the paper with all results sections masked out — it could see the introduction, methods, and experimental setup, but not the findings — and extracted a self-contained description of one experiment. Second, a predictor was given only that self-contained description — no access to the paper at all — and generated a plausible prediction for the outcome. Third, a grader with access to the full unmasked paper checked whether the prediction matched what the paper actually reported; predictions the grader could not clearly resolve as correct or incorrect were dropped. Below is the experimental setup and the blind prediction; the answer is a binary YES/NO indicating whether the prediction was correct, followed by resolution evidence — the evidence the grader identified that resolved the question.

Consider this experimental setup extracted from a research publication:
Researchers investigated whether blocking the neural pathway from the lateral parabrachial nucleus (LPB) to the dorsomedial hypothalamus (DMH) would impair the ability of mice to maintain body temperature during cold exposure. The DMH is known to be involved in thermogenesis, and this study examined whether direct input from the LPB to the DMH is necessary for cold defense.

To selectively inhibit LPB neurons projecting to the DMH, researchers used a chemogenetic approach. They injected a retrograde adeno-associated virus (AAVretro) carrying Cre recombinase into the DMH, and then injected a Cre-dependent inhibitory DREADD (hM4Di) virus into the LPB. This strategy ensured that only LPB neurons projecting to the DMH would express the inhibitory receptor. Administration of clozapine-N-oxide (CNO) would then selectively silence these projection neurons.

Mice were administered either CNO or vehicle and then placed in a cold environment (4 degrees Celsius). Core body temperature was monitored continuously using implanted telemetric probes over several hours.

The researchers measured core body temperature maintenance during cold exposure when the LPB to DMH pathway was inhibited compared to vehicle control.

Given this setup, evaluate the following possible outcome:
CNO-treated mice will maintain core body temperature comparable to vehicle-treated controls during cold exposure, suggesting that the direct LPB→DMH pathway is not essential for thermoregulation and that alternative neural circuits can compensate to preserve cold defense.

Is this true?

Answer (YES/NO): NO